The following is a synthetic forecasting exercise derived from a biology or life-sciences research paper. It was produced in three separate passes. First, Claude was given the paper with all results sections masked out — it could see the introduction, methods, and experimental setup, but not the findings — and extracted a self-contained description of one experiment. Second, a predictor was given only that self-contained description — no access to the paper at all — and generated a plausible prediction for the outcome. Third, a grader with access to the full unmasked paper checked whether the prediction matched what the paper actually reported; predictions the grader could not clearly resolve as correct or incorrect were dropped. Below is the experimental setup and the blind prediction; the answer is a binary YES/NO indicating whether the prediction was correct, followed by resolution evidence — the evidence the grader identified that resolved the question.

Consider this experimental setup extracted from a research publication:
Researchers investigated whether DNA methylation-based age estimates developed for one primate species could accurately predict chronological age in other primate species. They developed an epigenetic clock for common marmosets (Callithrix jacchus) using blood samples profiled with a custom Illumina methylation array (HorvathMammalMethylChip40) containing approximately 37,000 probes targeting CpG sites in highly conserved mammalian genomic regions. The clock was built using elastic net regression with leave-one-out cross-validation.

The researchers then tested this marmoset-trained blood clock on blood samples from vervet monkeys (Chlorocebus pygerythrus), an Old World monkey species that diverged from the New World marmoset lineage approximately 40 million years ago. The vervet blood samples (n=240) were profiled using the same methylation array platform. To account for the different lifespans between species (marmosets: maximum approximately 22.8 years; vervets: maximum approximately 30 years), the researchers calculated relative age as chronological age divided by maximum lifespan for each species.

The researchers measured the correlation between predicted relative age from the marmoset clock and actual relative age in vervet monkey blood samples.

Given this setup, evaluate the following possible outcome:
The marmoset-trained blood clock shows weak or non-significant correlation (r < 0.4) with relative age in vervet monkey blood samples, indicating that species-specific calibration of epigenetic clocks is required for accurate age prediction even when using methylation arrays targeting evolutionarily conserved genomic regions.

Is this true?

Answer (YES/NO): NO